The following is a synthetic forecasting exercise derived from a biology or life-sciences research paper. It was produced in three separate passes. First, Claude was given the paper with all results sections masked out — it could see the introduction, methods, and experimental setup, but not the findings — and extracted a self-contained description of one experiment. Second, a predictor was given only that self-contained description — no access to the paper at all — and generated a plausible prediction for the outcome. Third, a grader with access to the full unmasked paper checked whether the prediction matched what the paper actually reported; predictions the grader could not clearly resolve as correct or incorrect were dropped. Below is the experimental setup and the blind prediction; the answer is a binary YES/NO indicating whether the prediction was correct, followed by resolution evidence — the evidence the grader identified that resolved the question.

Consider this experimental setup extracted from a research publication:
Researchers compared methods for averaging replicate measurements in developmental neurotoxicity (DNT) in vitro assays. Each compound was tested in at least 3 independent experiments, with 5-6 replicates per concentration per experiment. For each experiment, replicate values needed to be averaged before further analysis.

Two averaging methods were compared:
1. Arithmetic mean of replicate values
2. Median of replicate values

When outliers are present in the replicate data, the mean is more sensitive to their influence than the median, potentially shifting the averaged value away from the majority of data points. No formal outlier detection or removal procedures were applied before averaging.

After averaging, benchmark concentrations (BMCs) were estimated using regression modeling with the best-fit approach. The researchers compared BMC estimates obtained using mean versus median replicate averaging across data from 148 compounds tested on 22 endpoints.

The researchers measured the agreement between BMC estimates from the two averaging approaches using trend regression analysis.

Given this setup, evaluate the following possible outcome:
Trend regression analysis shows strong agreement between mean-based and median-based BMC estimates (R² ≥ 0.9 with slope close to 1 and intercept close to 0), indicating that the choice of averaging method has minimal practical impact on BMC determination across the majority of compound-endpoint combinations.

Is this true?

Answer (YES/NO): NO